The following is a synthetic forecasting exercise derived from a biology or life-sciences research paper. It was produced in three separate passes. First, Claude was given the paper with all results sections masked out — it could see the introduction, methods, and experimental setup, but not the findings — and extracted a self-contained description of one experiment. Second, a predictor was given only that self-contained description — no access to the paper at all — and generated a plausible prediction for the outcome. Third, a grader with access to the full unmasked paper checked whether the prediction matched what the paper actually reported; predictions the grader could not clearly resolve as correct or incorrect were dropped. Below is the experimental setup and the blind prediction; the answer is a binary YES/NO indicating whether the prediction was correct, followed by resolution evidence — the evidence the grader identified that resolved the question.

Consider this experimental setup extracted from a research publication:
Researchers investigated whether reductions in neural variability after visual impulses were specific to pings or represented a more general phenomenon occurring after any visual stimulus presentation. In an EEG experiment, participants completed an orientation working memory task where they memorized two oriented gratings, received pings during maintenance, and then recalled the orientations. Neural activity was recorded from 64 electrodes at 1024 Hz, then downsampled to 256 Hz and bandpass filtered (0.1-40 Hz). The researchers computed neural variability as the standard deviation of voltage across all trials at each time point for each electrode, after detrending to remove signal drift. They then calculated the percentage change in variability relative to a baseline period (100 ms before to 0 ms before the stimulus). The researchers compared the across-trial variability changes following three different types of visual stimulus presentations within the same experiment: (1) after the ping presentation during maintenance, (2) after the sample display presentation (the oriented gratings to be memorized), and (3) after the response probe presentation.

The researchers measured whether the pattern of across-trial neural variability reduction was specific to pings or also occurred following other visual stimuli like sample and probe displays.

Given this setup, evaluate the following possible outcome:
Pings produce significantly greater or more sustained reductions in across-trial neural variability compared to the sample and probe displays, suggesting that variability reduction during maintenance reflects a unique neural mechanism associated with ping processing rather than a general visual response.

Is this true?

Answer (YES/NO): NO